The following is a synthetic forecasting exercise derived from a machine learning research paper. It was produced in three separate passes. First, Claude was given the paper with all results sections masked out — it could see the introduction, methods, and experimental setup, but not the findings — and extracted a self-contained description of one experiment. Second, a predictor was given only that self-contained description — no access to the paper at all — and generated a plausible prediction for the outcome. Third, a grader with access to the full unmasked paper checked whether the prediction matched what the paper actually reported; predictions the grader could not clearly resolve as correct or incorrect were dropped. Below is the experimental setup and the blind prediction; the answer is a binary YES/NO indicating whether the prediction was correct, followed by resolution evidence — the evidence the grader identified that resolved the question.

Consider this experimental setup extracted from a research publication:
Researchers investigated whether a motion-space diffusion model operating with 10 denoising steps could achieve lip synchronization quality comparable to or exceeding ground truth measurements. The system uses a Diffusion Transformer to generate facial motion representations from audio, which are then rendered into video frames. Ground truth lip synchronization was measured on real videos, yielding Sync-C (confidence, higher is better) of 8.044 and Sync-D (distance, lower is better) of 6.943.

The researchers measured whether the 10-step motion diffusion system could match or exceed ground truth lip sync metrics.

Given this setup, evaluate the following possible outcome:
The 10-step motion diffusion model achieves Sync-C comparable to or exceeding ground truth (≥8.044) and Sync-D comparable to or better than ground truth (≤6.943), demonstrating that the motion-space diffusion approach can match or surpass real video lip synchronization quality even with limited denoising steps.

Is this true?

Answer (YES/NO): NO